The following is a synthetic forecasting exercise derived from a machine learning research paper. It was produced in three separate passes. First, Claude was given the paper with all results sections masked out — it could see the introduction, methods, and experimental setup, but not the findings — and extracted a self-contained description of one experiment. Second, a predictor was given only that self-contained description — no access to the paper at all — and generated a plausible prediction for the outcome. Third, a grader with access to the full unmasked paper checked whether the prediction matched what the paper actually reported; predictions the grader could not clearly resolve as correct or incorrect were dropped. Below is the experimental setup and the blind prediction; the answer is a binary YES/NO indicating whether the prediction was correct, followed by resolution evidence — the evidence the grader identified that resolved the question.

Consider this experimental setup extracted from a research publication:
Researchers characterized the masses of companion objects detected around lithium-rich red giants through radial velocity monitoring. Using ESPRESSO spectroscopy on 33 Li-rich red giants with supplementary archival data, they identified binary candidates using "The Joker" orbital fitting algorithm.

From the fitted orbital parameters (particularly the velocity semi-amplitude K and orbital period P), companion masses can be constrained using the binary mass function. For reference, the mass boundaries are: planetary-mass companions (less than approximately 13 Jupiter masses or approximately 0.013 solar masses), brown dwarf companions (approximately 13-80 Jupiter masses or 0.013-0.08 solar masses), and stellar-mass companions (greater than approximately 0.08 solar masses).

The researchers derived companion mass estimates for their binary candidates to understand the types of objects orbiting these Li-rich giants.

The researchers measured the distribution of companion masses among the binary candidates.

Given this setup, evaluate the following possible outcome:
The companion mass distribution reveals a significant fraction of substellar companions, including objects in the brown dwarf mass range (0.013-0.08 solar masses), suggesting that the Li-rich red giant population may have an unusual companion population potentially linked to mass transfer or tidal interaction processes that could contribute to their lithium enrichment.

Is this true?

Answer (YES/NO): YES